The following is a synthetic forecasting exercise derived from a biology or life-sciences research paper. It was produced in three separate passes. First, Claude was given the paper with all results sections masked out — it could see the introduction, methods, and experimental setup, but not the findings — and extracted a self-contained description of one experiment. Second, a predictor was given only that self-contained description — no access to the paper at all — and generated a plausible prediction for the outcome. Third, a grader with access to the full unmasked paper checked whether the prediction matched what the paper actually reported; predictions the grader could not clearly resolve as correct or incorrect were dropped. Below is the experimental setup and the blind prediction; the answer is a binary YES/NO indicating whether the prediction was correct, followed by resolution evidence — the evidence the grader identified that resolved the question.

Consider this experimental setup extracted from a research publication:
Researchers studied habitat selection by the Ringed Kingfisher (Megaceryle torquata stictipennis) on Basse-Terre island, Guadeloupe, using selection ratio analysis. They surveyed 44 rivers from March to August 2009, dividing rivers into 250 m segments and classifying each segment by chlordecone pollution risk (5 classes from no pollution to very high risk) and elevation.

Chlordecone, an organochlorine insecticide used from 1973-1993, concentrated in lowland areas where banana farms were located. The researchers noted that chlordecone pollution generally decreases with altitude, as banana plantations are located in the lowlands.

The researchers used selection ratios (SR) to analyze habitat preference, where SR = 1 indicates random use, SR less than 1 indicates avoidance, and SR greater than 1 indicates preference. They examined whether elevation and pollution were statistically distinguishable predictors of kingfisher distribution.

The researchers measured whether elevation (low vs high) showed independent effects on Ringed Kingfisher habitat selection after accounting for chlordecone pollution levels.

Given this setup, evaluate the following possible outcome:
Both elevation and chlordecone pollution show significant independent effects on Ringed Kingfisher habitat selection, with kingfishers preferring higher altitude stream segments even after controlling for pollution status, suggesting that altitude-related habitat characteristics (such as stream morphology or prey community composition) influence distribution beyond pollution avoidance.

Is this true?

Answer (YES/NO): YES